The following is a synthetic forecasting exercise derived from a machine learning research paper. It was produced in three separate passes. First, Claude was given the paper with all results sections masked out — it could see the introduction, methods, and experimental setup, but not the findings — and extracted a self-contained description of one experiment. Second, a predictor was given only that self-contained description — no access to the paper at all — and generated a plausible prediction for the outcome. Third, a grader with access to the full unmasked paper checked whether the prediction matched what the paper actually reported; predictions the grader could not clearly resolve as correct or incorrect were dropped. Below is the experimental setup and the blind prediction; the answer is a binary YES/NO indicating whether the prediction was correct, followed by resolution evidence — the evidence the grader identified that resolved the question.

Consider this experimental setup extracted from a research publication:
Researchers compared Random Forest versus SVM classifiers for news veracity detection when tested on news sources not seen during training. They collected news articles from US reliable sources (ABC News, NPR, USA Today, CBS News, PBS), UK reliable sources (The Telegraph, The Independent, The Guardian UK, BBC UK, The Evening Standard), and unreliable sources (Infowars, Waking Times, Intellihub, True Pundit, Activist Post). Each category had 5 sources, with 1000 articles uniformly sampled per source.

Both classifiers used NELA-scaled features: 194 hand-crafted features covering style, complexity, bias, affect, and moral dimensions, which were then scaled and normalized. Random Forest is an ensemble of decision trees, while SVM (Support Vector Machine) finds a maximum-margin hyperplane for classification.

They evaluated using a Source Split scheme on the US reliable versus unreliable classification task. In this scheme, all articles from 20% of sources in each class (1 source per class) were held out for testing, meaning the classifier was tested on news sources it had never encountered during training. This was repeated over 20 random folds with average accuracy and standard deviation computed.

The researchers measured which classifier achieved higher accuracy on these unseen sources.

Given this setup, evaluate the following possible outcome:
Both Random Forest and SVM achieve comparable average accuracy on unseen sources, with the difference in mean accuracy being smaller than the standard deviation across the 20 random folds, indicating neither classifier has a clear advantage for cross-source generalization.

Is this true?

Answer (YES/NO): NO